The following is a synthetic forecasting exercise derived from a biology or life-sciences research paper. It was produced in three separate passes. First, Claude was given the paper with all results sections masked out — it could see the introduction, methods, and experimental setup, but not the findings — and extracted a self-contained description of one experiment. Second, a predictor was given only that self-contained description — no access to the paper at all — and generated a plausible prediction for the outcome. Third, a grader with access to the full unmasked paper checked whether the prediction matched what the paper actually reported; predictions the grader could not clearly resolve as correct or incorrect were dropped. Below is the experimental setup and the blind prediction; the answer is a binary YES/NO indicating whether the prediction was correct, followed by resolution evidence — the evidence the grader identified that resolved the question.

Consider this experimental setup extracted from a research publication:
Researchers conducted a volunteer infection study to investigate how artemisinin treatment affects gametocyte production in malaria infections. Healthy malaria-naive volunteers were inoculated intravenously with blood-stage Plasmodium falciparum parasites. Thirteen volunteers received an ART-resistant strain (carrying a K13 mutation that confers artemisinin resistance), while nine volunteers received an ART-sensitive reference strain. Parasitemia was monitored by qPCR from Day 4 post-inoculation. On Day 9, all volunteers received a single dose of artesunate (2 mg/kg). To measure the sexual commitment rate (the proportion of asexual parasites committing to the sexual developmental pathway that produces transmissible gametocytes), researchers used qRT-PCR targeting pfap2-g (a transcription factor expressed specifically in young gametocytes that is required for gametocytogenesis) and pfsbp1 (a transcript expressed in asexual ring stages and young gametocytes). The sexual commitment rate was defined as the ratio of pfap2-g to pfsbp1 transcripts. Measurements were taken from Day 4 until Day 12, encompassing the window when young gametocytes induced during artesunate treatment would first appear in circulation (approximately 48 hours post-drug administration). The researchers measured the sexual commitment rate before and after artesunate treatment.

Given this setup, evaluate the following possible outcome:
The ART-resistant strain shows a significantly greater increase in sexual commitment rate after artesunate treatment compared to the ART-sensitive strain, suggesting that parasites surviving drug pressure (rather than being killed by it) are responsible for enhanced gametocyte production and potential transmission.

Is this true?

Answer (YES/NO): YES